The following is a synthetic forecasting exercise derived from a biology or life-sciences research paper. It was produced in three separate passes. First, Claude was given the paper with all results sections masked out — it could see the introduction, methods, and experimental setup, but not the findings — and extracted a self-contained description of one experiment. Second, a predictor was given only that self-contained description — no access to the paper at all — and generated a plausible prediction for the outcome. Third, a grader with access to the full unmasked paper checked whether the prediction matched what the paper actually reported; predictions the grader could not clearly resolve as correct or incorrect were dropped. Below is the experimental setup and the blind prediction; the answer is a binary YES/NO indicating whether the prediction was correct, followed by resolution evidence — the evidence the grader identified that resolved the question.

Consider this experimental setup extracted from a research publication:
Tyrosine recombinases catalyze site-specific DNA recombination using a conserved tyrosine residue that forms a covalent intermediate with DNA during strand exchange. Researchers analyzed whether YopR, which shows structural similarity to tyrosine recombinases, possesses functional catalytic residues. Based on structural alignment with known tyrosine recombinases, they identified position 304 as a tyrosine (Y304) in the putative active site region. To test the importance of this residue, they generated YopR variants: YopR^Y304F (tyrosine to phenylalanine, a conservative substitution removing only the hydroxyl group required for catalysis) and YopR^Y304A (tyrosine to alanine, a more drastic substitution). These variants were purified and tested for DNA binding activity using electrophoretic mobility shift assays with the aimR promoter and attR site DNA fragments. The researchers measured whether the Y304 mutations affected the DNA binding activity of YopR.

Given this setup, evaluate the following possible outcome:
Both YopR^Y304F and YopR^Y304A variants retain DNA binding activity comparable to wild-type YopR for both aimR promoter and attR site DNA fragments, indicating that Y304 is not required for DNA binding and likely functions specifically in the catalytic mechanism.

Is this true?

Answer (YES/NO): NO